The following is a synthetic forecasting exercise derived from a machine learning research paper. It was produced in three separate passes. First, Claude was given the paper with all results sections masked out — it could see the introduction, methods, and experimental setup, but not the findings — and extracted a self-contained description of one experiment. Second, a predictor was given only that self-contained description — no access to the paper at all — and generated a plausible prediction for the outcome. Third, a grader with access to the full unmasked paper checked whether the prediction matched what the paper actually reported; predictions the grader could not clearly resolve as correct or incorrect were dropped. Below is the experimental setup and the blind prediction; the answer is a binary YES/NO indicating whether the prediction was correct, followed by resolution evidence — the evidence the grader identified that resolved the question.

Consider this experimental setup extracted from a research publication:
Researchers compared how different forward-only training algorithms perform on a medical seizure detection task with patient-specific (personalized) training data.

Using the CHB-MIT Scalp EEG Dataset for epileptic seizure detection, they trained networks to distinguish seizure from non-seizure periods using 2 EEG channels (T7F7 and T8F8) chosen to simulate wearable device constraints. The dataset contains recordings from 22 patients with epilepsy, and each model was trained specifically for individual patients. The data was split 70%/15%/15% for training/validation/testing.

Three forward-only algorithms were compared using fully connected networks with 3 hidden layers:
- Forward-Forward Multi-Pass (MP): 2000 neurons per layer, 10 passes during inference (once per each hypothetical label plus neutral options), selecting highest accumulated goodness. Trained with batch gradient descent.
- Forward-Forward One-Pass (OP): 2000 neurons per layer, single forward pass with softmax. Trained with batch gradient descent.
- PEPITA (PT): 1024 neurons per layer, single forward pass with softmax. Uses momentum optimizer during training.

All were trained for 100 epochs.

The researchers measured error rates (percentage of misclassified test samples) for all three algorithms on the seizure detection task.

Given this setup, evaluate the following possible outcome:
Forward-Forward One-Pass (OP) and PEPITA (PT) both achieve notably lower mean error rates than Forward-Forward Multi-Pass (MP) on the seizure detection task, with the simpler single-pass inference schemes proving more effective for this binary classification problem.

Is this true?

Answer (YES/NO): NO